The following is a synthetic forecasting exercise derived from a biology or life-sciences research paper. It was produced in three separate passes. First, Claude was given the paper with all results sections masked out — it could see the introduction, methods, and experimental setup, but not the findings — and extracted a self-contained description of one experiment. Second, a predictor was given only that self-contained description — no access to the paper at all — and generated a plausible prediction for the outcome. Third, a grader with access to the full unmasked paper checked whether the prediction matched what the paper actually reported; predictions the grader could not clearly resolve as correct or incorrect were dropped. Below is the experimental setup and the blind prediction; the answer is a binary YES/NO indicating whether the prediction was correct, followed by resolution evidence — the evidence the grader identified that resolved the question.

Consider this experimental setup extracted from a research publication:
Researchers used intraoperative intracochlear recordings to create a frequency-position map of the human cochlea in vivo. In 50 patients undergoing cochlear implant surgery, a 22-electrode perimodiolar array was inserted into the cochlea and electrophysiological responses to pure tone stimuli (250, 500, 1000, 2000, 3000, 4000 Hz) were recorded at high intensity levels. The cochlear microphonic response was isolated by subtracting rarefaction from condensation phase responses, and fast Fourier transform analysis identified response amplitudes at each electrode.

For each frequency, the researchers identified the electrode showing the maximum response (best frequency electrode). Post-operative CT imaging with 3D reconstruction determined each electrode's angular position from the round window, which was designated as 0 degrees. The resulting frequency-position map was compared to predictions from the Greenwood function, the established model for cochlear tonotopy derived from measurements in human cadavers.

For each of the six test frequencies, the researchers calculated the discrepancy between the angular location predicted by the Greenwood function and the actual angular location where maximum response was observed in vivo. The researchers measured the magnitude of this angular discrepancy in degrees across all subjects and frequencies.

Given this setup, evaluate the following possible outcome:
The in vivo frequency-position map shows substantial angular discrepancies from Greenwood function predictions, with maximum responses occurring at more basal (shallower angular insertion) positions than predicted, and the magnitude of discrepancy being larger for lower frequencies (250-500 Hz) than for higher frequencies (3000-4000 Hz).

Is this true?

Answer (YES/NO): YES